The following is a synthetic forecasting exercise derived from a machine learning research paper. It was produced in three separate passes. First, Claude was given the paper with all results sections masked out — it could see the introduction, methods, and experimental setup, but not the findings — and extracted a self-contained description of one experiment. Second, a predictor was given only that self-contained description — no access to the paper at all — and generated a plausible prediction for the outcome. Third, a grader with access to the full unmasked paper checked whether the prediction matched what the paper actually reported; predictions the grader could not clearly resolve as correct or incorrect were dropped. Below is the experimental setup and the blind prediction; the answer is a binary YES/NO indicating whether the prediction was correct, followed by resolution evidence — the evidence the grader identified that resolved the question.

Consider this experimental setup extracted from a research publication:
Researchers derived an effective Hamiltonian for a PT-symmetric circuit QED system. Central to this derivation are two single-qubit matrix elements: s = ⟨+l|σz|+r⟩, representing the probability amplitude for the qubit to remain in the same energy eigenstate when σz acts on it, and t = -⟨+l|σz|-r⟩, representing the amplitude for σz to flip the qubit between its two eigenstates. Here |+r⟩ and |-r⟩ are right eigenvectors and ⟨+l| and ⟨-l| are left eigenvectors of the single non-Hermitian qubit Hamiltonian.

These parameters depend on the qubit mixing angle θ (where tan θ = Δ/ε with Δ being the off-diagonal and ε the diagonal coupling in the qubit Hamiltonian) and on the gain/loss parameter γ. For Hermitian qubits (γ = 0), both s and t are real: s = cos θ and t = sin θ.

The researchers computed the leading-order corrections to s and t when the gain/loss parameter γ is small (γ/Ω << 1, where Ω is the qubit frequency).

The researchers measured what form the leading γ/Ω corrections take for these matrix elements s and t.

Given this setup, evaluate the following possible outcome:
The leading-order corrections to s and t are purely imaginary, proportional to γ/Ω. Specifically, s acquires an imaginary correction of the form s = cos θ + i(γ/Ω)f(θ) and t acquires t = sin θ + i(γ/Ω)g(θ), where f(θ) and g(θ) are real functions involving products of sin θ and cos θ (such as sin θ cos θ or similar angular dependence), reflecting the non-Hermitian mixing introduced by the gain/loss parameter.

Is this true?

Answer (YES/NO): YES